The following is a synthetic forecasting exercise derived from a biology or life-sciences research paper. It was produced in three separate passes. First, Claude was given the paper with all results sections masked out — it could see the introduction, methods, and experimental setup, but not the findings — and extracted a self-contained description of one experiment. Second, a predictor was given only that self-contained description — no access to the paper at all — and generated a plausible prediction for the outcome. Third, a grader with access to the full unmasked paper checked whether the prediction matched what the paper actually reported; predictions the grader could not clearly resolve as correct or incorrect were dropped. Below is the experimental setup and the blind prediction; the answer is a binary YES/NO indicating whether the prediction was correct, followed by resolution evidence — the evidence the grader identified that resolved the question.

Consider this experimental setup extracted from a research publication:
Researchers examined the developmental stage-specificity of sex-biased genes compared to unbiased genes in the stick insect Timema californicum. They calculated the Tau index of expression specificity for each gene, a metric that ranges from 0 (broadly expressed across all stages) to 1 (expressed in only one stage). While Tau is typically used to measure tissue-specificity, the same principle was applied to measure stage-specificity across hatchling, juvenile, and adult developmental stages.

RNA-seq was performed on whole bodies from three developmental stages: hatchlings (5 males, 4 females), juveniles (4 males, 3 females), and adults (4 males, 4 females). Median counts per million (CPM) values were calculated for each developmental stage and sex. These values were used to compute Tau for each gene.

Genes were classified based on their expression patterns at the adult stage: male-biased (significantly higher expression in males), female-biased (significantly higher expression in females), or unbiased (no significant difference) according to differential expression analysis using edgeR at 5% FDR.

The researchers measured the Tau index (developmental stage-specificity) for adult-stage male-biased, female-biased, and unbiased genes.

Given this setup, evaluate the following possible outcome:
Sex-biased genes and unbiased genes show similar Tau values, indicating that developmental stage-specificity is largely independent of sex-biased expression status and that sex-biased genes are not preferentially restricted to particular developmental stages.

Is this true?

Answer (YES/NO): NO